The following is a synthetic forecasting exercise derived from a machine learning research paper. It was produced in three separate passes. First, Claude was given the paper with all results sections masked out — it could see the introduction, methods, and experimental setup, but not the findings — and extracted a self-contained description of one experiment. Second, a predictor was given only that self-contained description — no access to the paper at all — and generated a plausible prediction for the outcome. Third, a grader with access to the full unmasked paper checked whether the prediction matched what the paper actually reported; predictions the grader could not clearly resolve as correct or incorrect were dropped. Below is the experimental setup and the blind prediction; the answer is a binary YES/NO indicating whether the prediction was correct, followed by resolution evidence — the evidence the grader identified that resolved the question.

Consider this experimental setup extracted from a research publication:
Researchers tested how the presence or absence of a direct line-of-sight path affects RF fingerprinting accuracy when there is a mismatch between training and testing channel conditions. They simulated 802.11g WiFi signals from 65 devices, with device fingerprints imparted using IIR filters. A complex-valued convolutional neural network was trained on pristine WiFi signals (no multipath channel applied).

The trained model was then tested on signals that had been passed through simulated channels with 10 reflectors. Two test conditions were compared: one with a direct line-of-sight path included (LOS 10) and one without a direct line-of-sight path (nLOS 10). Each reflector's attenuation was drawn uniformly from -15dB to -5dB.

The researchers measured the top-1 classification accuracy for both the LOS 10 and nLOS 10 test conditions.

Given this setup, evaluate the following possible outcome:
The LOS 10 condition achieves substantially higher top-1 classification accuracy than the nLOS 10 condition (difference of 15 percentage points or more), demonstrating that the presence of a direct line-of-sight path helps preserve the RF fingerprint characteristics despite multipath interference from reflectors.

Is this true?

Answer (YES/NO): NO